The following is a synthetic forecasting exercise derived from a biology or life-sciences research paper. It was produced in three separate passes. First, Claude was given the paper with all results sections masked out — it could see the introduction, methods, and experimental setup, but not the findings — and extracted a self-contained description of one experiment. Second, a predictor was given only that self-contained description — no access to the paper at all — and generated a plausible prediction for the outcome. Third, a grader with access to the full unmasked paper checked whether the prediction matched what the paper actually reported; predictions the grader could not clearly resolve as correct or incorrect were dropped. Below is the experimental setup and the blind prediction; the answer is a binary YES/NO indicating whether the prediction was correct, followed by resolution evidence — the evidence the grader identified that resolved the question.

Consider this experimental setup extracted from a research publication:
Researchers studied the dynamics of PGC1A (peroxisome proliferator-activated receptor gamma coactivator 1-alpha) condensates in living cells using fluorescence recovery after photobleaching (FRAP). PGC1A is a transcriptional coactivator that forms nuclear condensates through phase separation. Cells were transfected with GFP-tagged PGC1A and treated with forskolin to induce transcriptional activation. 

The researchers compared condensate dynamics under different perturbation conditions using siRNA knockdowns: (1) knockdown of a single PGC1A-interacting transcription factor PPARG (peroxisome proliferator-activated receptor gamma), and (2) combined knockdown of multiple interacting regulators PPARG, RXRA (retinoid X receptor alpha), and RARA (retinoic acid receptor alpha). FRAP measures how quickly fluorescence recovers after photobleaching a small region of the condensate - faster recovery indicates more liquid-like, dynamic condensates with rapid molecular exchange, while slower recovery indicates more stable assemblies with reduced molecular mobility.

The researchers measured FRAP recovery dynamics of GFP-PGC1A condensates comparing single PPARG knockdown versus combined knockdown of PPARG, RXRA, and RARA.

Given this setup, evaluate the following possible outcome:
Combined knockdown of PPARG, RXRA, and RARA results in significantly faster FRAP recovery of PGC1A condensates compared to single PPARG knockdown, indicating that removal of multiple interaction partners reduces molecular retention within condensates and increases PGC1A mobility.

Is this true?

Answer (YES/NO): YES